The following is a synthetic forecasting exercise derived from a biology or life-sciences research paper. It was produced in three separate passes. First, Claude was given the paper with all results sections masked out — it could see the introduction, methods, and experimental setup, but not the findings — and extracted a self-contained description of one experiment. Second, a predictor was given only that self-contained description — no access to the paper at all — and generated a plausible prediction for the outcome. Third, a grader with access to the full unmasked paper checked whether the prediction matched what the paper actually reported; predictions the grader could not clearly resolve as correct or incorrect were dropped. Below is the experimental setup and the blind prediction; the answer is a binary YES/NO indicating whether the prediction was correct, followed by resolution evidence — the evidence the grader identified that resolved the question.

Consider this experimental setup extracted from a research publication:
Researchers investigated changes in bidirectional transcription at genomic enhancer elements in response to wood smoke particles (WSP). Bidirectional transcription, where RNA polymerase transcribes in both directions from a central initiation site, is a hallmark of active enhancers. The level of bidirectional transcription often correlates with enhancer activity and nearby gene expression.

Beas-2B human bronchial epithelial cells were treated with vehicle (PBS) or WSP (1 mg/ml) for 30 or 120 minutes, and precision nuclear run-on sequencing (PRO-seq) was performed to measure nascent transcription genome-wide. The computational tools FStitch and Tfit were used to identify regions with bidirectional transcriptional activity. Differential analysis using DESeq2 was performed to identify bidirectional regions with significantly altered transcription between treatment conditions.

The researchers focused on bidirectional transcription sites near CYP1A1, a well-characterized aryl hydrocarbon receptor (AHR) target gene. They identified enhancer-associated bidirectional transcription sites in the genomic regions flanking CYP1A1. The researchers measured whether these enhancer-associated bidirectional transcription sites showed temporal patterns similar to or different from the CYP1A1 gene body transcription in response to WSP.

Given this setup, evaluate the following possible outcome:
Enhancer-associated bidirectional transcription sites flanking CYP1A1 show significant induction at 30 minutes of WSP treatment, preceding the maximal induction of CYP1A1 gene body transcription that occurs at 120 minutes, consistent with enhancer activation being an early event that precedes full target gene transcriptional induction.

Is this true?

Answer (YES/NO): NO